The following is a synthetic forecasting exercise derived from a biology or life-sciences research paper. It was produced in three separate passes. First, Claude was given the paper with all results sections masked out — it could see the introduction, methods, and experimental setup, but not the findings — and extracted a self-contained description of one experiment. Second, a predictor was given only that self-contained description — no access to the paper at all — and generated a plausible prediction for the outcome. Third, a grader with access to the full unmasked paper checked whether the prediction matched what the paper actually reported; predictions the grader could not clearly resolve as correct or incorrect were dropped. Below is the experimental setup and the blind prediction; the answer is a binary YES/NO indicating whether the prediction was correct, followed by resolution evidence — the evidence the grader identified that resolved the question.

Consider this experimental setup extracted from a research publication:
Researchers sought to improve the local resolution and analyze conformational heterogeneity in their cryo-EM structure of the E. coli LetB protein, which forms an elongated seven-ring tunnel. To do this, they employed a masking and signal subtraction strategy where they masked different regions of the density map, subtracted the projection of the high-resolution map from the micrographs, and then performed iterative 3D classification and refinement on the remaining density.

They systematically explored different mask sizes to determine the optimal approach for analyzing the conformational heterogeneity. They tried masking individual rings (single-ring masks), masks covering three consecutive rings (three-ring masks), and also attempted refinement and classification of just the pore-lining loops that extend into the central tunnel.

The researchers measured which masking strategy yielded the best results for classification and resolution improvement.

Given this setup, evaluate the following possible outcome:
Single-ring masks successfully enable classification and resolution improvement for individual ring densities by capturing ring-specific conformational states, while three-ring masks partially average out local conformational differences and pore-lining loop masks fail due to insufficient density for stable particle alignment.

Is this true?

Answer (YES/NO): NO